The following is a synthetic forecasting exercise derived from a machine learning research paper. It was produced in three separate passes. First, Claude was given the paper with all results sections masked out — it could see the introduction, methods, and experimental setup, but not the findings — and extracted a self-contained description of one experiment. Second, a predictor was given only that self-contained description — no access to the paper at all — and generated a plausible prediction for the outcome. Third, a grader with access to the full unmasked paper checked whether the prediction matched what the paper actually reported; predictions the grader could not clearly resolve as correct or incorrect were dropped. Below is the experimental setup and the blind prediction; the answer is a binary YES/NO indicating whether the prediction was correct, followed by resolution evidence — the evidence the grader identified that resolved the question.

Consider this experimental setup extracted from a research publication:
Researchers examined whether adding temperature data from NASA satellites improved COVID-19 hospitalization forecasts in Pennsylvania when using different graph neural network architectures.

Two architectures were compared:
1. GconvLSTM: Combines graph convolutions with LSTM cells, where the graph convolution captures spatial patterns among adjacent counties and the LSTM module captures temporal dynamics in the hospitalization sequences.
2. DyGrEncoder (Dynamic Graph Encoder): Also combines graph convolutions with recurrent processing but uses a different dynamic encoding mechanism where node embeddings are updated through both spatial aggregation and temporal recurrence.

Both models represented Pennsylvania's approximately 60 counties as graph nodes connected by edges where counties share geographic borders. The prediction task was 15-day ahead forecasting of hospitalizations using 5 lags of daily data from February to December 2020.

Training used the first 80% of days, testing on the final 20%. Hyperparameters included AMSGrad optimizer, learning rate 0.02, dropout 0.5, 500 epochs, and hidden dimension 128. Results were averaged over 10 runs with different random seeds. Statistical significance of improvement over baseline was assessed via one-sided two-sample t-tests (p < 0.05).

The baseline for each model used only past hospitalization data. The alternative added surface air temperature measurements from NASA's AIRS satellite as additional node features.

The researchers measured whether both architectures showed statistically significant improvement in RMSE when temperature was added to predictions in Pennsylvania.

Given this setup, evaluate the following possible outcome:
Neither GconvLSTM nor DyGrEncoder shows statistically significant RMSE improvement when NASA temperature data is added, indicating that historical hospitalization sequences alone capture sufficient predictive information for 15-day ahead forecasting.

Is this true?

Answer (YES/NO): NO